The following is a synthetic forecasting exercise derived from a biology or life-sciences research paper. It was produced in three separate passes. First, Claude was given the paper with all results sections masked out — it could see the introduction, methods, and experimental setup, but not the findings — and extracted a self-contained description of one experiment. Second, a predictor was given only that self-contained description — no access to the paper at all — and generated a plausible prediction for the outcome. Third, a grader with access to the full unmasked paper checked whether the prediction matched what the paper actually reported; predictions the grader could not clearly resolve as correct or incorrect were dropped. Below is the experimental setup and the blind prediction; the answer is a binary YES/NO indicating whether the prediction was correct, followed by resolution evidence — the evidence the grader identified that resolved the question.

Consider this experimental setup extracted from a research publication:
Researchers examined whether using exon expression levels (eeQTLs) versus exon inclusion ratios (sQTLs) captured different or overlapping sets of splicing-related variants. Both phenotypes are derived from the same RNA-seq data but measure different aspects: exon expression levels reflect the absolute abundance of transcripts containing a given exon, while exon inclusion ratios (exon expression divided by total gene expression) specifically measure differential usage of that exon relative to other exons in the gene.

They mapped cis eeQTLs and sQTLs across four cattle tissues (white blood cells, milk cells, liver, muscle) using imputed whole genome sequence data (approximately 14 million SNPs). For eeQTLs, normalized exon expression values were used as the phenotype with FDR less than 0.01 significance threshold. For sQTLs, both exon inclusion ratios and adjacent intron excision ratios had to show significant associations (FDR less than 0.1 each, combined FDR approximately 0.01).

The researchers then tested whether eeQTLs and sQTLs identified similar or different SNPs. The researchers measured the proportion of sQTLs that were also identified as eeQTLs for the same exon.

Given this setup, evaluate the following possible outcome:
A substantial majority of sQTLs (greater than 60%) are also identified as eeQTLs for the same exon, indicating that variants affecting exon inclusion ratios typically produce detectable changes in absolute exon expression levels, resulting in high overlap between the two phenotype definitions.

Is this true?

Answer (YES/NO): YES